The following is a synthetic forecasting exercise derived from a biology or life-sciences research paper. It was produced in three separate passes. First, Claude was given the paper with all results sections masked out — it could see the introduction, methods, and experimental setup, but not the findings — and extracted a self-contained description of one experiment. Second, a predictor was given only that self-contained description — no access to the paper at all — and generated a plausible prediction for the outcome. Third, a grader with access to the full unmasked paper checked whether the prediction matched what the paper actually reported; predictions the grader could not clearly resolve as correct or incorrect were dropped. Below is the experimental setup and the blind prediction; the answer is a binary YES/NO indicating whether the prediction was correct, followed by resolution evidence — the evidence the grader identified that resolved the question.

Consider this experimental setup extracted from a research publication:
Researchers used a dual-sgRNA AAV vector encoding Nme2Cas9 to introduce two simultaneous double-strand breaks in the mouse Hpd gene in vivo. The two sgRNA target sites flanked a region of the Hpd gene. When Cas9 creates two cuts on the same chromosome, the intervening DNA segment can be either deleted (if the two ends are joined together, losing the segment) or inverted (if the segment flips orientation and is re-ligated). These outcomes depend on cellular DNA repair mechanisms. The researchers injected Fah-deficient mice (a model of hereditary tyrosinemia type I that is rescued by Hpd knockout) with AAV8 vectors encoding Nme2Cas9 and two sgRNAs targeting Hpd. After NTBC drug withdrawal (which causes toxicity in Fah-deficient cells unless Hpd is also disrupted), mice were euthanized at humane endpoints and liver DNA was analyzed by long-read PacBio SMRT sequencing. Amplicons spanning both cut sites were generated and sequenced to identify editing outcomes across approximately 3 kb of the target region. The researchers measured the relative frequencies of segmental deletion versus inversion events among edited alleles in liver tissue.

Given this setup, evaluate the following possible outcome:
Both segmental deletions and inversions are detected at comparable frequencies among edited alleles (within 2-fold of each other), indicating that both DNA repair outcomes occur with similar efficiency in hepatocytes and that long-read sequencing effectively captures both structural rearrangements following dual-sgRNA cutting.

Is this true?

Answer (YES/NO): NO